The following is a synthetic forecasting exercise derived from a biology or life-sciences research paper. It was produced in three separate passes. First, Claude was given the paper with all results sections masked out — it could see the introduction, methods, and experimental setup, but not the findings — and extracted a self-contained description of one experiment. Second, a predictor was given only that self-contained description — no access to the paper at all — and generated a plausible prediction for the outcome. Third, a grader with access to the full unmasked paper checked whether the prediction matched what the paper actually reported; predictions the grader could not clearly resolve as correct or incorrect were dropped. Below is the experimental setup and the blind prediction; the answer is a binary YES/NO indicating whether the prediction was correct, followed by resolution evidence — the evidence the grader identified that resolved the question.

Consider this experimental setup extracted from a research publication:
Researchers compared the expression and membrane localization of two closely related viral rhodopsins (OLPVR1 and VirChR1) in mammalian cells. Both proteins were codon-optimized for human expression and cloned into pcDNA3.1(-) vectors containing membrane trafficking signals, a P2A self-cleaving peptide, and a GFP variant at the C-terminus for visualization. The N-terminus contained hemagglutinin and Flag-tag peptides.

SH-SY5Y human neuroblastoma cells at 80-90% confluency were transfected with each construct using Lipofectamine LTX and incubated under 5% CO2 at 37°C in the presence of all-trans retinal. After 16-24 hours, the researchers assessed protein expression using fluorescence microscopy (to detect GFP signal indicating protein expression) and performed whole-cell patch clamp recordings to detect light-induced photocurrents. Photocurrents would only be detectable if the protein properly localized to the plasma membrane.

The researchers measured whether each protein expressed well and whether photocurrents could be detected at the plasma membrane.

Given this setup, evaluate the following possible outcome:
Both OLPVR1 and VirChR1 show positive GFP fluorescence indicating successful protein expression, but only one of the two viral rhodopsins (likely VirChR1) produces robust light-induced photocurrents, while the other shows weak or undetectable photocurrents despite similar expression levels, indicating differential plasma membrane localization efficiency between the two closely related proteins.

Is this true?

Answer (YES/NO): YES